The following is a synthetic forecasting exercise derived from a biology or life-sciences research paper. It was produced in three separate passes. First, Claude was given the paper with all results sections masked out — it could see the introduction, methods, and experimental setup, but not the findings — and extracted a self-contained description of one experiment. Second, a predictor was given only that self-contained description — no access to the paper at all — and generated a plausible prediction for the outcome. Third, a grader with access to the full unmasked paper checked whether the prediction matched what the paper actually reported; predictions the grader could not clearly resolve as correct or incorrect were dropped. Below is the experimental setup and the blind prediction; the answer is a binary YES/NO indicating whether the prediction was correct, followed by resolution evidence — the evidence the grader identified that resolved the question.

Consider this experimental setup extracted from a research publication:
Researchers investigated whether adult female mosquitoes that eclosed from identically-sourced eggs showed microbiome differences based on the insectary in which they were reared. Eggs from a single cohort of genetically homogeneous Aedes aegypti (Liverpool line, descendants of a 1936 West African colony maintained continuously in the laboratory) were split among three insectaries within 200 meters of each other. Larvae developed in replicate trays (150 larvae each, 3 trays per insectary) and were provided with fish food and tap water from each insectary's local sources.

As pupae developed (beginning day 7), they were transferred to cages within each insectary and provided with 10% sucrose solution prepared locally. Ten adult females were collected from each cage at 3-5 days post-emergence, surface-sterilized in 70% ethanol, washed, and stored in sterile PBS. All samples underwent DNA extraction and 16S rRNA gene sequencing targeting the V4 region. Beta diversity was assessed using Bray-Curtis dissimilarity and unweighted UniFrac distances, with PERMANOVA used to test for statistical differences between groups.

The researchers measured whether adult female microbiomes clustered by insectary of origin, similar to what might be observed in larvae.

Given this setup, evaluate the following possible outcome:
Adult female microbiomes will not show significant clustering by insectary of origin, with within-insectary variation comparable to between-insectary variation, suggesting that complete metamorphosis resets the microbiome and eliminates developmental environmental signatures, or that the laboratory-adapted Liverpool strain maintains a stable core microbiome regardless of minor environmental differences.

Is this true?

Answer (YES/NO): NO